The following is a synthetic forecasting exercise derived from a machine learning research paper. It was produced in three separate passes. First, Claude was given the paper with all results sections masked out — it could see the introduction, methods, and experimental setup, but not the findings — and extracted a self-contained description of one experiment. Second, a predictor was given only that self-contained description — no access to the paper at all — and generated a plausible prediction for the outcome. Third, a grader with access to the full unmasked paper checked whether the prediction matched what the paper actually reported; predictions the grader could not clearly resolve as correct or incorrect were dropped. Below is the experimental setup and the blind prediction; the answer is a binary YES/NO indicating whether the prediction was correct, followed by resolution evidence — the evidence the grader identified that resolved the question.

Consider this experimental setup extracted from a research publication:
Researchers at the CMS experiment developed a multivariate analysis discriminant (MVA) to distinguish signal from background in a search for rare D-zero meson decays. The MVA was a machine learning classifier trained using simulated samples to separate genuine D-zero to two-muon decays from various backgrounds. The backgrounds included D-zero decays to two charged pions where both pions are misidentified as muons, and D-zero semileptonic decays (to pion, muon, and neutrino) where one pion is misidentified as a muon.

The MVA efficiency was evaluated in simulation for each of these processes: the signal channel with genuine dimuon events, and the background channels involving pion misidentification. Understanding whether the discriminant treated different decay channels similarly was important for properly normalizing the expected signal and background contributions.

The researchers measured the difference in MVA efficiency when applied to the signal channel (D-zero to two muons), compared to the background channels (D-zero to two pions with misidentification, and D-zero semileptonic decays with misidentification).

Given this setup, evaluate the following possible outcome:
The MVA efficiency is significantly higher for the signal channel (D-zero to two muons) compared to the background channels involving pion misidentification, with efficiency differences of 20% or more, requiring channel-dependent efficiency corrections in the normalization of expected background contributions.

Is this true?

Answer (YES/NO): NO